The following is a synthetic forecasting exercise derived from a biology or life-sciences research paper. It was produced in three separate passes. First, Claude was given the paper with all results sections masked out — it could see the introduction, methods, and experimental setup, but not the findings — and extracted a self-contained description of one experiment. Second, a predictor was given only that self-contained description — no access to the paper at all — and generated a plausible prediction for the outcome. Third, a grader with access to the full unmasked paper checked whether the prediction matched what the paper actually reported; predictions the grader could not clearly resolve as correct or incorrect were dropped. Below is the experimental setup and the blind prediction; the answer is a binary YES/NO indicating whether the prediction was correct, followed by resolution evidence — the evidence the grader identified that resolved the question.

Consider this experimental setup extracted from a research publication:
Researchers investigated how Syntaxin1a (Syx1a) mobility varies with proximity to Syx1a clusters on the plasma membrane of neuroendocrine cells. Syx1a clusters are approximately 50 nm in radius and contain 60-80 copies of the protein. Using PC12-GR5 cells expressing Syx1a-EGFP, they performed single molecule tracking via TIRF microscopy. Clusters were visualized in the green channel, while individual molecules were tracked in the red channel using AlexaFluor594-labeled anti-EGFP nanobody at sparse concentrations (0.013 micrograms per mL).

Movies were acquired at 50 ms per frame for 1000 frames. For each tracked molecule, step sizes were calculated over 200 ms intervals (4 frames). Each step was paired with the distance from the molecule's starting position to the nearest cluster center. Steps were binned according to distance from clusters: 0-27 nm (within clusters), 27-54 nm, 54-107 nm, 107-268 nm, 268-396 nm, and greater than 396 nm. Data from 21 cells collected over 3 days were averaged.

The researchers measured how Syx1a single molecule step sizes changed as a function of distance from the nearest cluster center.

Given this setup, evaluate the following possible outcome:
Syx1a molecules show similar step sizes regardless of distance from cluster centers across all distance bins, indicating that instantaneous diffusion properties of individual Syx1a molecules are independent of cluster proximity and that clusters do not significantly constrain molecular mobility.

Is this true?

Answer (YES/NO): NO